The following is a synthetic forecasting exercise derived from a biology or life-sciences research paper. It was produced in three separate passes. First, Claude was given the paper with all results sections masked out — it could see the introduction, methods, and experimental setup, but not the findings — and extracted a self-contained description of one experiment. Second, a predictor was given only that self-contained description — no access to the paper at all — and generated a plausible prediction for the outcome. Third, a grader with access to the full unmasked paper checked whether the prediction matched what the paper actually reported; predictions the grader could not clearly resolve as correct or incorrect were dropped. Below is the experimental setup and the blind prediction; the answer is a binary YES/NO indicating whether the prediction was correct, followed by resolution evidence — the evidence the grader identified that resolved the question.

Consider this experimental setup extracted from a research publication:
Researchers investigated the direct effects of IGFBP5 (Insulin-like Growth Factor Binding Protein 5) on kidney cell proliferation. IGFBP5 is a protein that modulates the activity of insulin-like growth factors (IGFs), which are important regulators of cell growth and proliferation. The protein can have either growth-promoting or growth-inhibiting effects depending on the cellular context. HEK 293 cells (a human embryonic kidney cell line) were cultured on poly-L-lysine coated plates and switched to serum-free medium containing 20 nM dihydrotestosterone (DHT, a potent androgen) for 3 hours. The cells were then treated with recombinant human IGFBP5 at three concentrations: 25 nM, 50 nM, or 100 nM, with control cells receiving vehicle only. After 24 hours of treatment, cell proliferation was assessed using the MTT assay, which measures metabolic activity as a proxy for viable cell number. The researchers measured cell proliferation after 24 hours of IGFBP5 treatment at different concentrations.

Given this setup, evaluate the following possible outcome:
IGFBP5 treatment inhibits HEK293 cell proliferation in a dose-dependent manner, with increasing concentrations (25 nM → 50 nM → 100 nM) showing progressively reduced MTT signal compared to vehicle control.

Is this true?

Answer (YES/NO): NO